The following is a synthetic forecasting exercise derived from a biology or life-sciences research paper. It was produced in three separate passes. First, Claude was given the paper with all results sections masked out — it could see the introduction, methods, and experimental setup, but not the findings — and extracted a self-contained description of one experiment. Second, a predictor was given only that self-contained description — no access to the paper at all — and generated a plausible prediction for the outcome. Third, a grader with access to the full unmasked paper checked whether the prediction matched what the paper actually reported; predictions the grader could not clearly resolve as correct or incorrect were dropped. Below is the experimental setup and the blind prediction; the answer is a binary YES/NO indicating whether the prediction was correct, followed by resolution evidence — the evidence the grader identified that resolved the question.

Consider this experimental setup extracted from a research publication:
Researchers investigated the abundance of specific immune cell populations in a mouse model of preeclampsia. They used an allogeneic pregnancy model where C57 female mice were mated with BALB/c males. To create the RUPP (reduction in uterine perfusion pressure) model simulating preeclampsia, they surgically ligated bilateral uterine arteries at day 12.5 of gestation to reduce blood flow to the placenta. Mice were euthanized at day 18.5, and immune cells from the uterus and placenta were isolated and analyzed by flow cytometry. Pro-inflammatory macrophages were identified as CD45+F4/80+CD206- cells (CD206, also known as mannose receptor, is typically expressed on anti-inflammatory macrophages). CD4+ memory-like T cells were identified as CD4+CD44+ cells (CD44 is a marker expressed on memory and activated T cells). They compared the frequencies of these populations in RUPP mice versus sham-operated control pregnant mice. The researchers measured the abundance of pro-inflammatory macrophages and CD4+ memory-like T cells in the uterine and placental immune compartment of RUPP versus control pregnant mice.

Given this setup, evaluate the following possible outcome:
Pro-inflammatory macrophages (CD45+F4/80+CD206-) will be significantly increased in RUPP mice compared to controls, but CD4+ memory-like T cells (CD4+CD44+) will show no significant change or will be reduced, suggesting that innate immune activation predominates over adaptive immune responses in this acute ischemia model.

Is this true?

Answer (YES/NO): NO